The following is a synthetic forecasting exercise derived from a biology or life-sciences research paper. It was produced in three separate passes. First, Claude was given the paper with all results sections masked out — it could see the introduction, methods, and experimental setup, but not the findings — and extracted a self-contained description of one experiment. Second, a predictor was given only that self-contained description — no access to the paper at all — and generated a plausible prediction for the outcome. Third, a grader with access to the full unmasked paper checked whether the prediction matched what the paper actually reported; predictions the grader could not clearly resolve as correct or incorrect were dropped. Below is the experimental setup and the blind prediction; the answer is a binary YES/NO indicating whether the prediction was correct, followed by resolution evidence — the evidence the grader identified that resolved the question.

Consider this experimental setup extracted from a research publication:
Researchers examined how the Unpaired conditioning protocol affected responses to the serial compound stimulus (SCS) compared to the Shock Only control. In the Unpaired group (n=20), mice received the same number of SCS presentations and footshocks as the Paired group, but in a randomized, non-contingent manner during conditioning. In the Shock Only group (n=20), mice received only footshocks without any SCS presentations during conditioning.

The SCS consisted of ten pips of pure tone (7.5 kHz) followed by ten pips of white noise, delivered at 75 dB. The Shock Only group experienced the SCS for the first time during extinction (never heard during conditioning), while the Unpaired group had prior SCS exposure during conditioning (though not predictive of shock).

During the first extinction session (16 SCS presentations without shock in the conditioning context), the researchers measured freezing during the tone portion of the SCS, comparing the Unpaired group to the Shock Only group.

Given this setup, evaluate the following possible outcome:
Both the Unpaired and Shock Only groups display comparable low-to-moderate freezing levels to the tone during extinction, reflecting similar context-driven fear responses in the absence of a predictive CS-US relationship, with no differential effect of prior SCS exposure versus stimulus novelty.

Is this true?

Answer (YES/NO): YES